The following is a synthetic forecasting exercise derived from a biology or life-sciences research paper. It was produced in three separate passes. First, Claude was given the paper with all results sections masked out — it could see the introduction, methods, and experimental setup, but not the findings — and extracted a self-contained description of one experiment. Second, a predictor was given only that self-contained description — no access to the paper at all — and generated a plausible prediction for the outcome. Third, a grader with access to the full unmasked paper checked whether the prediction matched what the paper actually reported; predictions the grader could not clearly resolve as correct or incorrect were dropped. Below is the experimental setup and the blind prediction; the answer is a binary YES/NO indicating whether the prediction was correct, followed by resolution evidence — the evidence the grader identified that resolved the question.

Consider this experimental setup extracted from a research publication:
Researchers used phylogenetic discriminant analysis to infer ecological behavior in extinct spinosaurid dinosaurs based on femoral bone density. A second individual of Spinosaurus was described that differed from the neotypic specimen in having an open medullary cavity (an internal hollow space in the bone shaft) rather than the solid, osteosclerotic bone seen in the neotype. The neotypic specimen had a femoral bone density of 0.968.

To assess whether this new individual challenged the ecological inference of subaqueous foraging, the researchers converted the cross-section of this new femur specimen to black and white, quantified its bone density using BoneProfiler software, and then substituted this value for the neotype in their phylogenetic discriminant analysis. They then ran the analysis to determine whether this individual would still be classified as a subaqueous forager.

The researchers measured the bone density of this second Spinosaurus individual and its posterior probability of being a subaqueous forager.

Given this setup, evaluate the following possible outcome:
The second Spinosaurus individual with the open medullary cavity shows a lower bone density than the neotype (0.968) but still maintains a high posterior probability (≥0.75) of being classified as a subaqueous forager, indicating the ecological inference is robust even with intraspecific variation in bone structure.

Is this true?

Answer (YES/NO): YES